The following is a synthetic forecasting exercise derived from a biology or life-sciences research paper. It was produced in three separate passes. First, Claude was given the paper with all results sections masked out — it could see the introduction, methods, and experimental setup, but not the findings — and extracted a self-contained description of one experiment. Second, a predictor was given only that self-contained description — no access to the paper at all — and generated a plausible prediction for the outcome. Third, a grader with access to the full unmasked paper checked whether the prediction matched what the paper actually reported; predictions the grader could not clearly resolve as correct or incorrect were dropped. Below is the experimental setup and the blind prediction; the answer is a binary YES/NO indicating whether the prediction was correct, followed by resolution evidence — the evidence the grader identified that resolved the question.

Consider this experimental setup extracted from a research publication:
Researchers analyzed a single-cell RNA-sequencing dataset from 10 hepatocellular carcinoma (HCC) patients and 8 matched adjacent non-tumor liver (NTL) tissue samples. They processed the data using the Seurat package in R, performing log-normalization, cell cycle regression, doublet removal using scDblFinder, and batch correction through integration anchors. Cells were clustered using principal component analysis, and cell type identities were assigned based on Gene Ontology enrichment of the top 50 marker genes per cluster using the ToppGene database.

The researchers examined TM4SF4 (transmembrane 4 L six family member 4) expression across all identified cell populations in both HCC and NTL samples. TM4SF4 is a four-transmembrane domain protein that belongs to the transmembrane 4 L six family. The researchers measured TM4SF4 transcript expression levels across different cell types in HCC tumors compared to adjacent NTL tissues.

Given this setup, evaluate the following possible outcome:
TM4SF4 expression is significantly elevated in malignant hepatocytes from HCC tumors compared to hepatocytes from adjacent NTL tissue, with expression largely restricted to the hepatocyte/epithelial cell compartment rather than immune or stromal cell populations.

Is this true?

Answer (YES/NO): YES